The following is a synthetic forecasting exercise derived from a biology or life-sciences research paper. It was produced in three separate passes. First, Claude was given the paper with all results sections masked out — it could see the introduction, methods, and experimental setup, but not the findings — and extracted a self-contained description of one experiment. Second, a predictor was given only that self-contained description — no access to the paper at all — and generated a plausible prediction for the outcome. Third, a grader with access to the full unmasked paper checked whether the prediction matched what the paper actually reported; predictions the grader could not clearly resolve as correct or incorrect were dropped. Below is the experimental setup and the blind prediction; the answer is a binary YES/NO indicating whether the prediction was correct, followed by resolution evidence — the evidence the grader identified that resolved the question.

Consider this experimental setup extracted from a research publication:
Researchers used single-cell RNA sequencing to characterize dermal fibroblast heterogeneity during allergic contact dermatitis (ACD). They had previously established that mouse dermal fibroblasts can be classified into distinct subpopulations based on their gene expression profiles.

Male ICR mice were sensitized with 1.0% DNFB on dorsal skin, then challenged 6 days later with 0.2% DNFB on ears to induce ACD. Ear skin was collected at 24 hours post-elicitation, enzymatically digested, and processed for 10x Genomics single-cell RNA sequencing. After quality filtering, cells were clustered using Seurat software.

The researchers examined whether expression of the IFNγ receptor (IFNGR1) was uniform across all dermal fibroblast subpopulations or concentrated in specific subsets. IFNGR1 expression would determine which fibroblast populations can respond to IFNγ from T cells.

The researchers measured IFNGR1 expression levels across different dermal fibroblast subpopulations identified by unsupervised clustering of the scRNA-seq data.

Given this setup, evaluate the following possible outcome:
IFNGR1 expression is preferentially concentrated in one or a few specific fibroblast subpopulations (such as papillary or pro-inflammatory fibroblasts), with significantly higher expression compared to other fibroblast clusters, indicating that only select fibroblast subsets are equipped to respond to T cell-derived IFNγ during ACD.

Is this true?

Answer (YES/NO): YES